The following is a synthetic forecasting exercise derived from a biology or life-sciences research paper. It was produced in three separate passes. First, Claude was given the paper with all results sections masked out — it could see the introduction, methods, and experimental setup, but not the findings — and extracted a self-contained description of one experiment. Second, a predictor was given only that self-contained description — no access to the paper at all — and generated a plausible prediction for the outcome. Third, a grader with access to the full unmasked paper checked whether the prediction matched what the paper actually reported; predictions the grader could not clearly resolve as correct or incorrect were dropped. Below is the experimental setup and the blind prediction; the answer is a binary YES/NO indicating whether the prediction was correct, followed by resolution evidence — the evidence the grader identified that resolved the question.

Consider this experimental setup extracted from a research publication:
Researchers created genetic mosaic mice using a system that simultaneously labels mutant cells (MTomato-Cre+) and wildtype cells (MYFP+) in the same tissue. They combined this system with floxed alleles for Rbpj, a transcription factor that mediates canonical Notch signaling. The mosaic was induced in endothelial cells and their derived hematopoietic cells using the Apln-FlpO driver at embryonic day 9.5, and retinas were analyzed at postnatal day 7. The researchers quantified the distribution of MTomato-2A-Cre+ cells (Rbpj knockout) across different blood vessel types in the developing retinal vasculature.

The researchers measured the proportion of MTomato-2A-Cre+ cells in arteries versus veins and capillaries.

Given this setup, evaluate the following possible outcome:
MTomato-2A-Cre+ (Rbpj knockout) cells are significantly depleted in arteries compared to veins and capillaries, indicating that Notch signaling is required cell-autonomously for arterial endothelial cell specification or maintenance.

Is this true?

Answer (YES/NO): YES